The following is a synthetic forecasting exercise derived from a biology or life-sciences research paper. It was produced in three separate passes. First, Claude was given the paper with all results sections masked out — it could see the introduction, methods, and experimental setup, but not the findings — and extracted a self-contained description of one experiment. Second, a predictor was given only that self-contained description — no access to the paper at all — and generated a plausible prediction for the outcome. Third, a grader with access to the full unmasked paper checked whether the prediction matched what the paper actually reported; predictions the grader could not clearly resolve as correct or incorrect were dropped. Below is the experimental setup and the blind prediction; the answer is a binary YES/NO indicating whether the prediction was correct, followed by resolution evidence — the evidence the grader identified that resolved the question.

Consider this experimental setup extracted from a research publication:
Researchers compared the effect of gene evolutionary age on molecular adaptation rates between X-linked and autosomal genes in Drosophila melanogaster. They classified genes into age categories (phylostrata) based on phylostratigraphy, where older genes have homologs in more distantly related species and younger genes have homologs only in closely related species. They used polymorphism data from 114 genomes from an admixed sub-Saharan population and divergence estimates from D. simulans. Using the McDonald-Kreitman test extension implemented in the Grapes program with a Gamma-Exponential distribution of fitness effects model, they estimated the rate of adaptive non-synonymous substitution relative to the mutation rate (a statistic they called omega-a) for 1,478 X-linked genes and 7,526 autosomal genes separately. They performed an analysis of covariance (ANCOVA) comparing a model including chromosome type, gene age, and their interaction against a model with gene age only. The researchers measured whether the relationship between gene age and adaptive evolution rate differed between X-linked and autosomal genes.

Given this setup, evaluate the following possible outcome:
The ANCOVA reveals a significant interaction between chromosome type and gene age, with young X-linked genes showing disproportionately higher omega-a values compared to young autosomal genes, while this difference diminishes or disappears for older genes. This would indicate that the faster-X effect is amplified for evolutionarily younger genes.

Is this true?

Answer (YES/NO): NO